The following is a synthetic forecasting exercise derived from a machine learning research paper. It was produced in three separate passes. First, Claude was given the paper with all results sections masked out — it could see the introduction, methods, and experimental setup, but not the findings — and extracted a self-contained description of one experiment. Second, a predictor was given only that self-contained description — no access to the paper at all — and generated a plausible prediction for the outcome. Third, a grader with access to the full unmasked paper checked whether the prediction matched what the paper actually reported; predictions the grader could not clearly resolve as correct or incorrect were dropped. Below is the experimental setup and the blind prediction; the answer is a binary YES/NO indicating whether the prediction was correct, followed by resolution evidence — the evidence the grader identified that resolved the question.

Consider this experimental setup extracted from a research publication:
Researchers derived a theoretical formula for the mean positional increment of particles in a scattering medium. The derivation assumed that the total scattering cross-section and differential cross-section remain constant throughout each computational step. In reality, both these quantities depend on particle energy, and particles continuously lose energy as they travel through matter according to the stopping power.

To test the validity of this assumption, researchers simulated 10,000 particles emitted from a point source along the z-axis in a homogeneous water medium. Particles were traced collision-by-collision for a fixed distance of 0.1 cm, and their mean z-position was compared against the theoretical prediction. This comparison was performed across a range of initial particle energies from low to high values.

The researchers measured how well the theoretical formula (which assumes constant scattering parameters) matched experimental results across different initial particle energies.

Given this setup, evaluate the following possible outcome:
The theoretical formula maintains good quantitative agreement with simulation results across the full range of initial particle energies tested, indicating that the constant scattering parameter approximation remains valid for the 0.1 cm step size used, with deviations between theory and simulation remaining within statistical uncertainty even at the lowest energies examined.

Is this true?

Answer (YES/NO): NO